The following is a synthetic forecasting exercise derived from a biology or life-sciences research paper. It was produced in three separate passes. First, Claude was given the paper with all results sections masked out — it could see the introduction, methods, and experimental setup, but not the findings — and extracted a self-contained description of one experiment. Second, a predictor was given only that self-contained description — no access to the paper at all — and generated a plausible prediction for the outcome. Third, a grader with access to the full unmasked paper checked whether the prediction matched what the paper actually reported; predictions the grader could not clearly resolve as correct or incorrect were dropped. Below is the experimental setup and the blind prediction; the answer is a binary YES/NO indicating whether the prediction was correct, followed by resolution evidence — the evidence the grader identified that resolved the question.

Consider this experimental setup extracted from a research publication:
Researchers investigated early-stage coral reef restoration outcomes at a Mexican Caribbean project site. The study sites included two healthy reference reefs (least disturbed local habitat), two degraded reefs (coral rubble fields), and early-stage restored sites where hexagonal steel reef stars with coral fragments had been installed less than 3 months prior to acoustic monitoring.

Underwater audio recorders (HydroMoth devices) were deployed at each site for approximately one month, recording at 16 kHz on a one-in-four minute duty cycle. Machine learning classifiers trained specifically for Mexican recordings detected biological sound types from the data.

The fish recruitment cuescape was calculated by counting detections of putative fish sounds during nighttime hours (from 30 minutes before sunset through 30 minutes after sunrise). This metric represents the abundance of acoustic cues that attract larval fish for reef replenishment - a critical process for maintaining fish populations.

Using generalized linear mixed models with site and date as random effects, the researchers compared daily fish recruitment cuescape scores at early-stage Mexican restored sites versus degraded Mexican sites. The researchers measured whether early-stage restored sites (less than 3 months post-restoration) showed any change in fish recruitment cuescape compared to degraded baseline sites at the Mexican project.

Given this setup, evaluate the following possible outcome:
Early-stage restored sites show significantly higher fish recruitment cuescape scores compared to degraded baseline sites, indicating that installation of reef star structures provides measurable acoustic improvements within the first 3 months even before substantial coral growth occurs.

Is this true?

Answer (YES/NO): NO